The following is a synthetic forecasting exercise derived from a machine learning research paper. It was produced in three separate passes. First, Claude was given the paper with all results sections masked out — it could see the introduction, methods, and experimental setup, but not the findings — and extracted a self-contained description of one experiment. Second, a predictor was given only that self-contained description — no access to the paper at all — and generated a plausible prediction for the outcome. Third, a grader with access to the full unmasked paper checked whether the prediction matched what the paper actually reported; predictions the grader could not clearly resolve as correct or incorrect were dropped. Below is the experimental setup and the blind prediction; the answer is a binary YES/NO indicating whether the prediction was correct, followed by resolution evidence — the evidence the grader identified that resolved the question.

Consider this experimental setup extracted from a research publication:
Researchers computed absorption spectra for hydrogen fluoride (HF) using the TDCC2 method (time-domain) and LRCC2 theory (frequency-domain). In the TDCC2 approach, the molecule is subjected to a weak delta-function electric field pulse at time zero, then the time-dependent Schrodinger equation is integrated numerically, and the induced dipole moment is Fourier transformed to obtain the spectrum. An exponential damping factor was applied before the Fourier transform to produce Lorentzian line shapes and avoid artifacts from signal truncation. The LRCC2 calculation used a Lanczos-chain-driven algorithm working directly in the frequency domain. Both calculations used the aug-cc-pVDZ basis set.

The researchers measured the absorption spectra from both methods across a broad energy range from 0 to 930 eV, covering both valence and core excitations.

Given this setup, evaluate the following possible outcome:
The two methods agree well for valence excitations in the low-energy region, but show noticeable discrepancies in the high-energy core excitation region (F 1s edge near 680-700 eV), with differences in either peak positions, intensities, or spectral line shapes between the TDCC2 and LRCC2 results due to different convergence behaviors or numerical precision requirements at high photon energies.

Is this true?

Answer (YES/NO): NO